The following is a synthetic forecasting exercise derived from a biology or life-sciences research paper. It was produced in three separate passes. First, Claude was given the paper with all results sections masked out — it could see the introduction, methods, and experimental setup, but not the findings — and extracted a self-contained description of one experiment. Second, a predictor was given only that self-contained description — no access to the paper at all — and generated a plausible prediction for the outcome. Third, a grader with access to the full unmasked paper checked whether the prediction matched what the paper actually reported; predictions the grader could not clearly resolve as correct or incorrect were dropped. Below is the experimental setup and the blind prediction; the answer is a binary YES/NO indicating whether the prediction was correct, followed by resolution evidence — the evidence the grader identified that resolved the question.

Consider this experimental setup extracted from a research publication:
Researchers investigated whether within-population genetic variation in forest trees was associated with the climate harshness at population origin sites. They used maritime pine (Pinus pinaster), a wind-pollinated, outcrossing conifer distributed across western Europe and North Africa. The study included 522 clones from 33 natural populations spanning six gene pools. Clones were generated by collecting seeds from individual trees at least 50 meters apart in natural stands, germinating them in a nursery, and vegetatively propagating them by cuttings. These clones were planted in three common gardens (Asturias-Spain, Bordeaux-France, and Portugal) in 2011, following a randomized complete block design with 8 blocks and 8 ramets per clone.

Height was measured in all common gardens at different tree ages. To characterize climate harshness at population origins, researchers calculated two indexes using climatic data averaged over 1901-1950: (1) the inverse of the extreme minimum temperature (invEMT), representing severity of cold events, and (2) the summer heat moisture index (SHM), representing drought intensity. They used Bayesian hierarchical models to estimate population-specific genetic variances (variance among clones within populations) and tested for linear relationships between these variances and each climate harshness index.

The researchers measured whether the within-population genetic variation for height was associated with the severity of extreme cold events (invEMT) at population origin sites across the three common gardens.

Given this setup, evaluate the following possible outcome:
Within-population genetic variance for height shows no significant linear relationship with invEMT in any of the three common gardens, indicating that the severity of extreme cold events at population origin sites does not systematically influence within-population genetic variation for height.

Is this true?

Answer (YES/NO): NO